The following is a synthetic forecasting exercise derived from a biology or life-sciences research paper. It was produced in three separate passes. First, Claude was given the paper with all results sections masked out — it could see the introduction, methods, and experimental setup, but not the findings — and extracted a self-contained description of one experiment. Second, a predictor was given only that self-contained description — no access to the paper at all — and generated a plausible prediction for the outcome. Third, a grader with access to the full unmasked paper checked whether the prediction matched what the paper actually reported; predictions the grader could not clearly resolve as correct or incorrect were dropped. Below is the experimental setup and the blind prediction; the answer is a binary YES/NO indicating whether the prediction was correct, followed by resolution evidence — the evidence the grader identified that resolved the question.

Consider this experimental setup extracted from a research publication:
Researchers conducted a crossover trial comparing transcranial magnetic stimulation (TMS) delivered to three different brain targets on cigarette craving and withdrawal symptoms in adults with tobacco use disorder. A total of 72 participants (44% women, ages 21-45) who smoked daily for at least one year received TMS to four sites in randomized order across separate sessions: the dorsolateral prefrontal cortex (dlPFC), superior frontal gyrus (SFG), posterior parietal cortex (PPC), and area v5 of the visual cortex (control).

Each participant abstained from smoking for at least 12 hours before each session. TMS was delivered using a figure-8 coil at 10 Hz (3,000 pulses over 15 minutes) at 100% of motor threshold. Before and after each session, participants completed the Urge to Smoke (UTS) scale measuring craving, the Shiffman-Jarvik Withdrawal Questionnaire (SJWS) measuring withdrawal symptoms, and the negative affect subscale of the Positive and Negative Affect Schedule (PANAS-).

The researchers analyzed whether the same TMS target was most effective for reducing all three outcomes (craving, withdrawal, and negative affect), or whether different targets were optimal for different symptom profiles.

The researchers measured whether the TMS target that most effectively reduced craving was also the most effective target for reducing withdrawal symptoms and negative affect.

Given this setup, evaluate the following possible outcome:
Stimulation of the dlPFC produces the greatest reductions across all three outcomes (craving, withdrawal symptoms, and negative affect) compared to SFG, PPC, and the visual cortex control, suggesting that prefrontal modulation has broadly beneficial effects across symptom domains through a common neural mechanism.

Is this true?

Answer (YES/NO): NO